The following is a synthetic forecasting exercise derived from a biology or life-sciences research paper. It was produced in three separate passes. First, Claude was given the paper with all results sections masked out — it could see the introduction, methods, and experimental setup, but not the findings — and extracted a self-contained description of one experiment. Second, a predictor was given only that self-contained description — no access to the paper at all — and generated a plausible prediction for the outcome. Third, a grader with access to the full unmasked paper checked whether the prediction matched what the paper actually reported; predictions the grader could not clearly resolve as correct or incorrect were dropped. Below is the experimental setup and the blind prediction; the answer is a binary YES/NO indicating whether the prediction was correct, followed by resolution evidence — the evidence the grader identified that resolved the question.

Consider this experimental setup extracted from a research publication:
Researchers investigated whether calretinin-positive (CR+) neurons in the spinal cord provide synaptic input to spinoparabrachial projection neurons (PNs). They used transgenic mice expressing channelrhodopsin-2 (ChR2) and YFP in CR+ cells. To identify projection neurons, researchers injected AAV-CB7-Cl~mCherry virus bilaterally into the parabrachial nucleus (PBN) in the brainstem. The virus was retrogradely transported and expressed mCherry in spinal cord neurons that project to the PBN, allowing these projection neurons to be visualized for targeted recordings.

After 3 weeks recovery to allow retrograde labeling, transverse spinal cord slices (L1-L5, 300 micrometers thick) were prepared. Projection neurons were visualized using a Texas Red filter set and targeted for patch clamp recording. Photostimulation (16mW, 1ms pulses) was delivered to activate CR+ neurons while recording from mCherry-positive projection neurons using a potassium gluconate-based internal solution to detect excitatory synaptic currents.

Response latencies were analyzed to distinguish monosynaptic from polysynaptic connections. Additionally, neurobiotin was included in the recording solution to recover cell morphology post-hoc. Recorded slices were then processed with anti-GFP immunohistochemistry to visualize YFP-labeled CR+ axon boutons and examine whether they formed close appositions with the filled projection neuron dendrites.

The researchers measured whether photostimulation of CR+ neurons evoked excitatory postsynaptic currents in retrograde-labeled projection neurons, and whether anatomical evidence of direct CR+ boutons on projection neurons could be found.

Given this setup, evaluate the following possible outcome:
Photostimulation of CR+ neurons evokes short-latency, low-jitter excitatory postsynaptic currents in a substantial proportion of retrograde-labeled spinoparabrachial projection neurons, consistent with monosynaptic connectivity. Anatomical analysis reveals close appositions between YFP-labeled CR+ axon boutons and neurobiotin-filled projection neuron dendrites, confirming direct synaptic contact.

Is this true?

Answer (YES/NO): YES